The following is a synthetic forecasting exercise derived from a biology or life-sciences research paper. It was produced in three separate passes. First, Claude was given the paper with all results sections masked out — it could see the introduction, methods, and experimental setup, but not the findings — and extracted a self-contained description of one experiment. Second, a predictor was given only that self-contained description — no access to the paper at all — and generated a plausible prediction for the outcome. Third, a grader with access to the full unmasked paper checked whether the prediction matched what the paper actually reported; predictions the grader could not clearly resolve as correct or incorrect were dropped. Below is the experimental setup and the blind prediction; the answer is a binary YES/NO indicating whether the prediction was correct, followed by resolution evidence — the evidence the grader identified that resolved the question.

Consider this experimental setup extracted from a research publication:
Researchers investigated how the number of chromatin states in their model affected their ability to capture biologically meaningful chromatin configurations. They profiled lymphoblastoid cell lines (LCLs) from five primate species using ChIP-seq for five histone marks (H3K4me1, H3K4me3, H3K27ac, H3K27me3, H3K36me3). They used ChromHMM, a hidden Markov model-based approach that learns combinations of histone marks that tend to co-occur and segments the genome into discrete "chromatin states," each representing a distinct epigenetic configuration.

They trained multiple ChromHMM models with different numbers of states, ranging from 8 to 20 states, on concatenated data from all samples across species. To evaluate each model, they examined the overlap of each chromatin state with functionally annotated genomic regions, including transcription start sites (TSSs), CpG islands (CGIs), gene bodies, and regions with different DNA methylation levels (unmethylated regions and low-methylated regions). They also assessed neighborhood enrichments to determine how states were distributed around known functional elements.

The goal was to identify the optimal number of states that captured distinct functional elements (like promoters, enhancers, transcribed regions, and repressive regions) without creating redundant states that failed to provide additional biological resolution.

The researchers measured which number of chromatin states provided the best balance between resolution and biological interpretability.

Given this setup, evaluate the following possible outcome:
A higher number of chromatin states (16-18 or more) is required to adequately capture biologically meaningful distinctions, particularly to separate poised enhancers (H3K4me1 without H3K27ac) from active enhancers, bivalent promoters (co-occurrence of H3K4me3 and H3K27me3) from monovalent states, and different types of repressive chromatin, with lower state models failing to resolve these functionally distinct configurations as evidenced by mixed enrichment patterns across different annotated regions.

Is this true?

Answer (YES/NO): YES